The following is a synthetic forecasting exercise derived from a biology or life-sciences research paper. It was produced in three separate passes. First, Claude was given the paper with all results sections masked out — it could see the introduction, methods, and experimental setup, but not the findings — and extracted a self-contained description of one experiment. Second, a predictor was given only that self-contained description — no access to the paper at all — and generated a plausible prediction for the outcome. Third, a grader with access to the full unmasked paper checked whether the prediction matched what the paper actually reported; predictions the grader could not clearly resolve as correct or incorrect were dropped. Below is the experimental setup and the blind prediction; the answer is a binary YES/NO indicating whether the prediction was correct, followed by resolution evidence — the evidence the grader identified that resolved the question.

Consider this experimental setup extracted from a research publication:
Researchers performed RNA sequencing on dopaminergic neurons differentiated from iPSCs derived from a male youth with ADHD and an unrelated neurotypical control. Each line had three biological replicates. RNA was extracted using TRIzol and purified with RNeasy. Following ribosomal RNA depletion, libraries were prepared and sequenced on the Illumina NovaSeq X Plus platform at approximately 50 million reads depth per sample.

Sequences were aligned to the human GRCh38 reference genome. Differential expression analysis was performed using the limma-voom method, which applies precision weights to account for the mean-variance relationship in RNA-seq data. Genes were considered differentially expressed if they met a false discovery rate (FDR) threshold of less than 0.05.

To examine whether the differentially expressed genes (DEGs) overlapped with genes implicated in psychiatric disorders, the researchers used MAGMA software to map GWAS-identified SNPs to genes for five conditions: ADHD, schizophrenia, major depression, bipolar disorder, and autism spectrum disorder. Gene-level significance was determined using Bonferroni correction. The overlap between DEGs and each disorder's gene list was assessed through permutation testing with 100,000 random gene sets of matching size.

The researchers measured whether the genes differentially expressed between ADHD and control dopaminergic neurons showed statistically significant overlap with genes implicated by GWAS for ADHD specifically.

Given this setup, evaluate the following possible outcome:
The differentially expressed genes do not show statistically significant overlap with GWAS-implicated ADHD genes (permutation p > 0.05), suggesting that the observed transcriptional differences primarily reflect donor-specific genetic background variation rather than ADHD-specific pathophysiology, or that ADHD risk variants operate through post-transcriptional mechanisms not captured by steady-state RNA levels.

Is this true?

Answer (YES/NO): NO